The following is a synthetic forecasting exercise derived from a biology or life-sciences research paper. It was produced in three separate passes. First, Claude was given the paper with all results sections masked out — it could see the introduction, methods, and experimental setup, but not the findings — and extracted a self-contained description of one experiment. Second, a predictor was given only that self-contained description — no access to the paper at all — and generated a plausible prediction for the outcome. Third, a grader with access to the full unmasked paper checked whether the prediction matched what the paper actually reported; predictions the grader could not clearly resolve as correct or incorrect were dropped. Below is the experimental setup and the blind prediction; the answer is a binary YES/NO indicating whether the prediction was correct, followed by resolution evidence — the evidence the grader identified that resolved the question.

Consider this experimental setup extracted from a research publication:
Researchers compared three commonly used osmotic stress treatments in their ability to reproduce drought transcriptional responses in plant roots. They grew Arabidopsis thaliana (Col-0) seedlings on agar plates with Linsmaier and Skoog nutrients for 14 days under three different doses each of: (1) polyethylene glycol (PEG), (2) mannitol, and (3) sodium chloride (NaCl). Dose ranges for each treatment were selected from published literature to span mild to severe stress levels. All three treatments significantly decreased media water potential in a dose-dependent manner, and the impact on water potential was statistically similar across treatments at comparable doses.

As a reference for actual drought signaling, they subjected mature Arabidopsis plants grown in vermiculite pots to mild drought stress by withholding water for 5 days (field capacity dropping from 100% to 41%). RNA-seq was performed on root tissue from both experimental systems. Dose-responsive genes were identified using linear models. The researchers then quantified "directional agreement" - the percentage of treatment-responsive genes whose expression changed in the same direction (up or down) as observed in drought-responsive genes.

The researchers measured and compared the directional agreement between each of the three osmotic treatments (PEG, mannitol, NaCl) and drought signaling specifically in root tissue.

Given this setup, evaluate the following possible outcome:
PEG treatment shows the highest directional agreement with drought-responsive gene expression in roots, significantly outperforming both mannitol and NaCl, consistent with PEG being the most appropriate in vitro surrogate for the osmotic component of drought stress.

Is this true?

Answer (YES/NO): NO